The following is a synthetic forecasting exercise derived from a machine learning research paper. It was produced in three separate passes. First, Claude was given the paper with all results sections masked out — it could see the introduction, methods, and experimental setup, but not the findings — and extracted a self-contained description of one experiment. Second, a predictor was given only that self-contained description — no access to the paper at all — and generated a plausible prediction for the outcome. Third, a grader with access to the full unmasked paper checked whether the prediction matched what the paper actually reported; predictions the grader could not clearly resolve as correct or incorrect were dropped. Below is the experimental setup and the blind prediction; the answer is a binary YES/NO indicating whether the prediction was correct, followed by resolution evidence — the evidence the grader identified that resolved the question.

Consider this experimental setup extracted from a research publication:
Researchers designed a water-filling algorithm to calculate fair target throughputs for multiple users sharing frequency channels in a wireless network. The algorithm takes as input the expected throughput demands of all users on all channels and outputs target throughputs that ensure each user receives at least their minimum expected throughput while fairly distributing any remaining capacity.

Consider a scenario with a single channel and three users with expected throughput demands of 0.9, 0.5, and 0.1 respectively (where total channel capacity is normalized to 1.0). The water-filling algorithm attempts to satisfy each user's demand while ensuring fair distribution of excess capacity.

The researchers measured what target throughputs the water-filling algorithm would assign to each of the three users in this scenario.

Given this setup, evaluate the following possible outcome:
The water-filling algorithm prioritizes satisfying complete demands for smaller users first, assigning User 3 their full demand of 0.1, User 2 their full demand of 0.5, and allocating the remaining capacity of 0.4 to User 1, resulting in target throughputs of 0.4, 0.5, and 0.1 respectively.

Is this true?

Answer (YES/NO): NO